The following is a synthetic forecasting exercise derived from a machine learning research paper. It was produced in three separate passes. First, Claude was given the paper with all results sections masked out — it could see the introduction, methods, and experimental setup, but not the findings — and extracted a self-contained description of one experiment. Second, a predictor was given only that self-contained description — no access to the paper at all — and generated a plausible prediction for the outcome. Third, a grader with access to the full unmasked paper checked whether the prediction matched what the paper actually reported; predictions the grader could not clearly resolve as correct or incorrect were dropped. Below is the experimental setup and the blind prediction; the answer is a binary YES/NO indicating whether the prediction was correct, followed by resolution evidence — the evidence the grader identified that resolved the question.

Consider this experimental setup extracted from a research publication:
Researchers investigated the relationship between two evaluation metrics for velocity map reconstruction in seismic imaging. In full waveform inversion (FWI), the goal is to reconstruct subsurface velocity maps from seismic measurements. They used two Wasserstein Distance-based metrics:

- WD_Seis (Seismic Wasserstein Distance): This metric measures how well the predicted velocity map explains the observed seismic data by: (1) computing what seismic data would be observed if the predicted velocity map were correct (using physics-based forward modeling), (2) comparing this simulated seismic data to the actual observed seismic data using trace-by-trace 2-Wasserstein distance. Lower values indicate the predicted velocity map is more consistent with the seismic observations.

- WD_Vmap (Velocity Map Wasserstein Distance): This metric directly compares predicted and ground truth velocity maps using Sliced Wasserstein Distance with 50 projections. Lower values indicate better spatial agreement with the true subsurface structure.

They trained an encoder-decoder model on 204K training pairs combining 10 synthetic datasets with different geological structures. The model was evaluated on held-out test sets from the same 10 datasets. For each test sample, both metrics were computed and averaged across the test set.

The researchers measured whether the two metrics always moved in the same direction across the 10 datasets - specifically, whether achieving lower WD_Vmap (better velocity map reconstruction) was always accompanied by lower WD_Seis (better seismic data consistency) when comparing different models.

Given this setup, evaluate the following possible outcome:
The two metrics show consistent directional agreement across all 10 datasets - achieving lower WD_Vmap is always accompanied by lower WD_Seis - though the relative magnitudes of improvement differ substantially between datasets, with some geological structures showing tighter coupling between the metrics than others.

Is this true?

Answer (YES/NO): NO